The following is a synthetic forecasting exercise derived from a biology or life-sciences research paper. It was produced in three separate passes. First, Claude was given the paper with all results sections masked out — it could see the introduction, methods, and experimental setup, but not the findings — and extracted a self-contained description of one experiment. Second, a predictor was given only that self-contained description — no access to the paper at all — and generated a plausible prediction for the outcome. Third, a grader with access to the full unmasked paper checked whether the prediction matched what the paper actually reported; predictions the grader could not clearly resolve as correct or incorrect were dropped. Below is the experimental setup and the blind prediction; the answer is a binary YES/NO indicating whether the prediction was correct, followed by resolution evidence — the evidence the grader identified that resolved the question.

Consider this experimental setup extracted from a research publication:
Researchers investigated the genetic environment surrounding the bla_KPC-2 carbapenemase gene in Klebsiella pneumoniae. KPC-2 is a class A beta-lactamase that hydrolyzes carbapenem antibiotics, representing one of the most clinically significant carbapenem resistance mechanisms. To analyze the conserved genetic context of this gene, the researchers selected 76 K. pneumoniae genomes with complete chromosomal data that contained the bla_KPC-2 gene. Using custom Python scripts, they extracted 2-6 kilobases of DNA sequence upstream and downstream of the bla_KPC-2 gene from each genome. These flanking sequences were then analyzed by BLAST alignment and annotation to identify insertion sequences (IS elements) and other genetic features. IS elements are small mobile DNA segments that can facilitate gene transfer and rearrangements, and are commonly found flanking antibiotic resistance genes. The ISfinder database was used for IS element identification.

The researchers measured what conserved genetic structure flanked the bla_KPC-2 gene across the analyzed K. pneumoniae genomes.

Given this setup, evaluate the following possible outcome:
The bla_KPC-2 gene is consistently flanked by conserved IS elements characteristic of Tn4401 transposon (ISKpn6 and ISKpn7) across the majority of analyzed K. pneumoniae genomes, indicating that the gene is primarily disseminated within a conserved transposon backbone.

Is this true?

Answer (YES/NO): NO